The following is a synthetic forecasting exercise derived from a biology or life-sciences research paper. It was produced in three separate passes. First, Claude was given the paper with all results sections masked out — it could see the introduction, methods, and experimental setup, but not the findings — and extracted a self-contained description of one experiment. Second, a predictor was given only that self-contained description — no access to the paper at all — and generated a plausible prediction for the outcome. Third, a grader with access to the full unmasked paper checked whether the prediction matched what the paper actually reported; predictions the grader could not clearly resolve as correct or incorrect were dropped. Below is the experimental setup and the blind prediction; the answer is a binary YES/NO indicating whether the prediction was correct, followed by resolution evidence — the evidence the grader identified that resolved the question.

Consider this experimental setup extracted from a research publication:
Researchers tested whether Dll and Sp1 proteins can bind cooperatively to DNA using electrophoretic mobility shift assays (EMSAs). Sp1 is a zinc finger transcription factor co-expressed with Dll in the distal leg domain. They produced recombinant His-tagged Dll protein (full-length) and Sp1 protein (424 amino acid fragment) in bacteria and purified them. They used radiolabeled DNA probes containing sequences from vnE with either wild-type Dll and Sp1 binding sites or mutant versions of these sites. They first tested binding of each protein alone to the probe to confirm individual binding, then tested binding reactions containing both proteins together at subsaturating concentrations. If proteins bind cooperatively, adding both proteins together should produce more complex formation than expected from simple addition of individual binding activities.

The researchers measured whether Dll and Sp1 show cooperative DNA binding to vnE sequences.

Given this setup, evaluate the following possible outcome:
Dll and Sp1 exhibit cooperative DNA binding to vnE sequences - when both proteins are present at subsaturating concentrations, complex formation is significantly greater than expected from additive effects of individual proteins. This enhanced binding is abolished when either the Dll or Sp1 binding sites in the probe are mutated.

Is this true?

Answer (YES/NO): NO